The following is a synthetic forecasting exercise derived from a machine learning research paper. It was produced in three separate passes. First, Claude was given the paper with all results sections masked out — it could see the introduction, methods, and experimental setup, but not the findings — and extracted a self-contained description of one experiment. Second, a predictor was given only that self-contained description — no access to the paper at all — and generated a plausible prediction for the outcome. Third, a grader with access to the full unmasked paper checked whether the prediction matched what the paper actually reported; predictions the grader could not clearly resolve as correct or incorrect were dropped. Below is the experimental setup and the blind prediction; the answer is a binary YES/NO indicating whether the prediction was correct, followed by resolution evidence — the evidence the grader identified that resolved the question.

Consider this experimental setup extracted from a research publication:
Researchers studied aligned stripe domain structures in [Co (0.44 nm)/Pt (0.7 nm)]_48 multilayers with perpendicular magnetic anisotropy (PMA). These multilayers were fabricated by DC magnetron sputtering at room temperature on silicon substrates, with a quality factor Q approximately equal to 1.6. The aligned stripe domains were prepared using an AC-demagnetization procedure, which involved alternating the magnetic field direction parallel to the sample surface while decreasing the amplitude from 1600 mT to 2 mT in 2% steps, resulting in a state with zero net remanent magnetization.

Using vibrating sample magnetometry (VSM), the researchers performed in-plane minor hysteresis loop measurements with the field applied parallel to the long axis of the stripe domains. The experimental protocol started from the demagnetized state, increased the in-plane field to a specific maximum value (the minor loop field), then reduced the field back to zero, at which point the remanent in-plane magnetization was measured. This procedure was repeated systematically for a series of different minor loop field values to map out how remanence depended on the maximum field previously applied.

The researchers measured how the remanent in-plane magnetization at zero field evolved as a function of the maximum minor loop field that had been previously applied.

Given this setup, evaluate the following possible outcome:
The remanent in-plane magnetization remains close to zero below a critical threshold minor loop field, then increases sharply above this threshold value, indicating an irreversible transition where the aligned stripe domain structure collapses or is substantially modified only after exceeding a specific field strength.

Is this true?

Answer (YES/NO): NO